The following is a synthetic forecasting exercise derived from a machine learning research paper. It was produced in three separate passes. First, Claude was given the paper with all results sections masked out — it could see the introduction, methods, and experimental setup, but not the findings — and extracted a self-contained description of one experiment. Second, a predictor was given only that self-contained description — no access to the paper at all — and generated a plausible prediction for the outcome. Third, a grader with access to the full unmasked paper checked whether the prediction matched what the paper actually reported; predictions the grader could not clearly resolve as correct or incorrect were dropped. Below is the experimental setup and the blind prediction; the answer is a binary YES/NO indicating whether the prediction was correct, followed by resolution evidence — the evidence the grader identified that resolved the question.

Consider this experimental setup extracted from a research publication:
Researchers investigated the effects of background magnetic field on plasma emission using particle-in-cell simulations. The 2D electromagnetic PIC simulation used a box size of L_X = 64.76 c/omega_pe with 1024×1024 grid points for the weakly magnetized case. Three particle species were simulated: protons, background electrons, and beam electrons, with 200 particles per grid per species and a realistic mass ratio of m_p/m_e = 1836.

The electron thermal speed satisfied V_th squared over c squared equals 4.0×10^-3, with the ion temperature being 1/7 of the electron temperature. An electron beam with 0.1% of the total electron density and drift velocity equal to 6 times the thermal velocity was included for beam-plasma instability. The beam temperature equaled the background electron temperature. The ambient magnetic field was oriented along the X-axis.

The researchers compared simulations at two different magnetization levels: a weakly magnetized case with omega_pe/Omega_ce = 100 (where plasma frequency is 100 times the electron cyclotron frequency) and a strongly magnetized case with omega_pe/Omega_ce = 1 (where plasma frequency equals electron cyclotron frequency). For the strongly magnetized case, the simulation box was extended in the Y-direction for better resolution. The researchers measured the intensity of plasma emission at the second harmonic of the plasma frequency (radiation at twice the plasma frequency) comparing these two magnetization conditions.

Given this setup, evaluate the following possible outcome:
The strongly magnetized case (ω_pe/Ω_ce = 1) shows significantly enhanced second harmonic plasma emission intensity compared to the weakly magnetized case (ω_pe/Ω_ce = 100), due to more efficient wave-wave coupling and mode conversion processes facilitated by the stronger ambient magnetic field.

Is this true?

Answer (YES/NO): YES